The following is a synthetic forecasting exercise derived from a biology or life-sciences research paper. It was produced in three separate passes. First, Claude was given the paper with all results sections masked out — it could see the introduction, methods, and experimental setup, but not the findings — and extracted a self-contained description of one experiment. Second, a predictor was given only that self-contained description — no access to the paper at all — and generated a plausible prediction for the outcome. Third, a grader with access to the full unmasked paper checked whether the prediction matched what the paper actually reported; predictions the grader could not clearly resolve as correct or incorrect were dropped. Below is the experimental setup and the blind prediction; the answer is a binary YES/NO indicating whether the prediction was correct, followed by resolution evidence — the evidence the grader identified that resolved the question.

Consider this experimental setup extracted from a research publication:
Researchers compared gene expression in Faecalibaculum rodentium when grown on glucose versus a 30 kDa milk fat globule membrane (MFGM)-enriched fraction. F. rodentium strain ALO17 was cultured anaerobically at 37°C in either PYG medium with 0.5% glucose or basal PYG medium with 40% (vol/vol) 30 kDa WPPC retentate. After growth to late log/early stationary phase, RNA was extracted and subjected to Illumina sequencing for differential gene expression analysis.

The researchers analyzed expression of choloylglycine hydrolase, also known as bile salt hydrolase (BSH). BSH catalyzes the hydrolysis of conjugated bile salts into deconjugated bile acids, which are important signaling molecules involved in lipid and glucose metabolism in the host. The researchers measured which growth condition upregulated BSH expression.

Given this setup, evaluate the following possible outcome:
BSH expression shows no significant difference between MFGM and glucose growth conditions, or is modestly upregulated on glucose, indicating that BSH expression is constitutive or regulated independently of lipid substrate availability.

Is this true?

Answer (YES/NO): NO